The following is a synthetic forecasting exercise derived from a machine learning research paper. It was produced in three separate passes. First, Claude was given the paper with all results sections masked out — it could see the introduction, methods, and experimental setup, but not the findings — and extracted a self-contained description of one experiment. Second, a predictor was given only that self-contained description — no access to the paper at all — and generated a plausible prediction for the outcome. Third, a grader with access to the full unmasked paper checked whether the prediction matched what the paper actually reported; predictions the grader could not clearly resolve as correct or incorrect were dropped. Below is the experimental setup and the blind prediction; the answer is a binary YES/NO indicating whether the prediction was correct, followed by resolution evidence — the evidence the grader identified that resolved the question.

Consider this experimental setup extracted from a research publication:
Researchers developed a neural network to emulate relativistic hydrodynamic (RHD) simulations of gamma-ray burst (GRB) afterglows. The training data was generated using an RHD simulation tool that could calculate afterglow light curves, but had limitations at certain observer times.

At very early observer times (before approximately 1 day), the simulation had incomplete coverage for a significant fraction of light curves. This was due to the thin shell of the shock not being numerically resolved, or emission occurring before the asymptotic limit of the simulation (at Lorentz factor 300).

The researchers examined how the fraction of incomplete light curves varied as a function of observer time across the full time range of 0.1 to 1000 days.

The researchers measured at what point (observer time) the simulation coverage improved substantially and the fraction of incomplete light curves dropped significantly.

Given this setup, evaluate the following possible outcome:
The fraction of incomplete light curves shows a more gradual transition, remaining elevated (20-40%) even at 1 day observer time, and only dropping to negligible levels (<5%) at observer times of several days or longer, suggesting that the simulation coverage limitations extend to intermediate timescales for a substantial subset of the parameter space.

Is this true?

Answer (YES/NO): NO